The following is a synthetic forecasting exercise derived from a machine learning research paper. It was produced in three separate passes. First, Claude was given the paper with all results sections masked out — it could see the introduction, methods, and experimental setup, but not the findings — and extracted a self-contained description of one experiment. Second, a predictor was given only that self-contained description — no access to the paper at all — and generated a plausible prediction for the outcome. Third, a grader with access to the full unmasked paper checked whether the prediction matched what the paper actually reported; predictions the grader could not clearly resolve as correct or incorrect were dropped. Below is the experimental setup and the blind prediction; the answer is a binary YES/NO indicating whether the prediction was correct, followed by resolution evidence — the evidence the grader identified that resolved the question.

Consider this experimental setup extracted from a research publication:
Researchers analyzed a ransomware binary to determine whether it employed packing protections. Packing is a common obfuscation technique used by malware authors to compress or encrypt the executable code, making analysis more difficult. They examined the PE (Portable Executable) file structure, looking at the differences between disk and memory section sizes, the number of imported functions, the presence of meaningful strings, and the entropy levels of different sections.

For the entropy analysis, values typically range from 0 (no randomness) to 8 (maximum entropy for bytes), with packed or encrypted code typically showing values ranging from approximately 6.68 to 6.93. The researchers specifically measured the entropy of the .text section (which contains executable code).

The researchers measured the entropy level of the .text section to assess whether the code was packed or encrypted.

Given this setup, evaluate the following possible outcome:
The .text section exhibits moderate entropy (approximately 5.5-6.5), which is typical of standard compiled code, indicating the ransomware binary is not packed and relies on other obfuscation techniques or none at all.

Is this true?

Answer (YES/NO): NO